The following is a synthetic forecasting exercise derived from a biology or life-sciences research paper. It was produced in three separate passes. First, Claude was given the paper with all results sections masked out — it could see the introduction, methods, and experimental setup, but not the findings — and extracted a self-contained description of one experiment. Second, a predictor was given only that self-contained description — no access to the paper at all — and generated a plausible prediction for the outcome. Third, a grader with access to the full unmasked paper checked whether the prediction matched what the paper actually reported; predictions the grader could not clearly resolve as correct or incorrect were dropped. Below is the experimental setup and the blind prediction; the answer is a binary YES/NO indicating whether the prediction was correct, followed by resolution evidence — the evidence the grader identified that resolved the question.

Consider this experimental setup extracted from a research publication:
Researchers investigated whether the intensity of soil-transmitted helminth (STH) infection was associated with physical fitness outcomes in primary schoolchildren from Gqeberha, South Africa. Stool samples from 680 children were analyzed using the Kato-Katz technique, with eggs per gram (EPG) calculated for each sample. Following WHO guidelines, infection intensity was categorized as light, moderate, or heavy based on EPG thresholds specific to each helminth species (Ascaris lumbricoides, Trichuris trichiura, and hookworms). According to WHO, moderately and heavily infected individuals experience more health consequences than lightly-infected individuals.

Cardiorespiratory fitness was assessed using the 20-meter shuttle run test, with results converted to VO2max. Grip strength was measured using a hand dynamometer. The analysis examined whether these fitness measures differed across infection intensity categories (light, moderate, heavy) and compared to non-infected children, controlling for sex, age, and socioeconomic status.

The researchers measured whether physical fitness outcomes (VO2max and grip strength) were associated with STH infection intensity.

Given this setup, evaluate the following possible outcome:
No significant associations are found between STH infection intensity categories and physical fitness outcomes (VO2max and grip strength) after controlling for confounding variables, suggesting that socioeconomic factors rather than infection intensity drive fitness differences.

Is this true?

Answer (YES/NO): NO